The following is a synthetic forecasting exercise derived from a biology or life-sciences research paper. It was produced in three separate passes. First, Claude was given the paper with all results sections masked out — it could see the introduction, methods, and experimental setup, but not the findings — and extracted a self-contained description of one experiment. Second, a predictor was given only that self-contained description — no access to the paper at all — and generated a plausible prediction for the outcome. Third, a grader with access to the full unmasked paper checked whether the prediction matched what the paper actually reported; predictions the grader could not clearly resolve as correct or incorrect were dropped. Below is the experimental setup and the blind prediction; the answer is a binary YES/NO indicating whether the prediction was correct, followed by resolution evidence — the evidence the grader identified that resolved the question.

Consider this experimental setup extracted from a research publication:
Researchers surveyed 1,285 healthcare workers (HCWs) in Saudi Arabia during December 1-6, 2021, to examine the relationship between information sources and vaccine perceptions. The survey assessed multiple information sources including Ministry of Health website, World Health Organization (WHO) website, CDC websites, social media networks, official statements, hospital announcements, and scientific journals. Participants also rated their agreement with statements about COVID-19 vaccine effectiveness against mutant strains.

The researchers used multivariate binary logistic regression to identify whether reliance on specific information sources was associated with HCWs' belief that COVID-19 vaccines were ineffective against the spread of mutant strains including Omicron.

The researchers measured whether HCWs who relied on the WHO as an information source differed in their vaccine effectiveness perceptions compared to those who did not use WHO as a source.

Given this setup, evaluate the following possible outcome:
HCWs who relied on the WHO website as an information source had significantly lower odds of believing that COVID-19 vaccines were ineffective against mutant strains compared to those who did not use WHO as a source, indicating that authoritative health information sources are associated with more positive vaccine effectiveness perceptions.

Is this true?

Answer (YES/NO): NO